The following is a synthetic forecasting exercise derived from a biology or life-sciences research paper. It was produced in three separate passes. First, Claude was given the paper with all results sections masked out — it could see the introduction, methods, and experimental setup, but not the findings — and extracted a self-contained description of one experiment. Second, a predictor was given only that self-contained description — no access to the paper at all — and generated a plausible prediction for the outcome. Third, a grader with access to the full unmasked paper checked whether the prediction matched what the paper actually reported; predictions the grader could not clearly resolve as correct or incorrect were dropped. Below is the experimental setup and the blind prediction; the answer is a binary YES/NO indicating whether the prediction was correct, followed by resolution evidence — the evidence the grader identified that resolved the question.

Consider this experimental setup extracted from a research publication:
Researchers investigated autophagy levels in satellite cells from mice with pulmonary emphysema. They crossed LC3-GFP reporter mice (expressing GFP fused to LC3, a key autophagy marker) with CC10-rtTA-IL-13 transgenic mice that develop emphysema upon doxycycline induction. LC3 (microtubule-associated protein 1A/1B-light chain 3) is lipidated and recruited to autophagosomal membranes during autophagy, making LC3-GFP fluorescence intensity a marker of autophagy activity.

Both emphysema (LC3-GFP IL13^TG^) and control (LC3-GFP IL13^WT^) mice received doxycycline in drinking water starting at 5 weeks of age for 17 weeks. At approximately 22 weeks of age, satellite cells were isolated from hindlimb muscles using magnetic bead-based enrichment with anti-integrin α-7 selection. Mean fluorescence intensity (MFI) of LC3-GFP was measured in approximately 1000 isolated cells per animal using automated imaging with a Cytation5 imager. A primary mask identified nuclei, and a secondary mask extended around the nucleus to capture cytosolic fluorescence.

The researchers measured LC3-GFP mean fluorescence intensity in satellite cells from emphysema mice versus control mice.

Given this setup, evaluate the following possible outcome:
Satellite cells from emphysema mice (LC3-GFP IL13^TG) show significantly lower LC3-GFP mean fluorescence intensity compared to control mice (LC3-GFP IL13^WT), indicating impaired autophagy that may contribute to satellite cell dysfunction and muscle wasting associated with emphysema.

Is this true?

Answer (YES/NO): NO